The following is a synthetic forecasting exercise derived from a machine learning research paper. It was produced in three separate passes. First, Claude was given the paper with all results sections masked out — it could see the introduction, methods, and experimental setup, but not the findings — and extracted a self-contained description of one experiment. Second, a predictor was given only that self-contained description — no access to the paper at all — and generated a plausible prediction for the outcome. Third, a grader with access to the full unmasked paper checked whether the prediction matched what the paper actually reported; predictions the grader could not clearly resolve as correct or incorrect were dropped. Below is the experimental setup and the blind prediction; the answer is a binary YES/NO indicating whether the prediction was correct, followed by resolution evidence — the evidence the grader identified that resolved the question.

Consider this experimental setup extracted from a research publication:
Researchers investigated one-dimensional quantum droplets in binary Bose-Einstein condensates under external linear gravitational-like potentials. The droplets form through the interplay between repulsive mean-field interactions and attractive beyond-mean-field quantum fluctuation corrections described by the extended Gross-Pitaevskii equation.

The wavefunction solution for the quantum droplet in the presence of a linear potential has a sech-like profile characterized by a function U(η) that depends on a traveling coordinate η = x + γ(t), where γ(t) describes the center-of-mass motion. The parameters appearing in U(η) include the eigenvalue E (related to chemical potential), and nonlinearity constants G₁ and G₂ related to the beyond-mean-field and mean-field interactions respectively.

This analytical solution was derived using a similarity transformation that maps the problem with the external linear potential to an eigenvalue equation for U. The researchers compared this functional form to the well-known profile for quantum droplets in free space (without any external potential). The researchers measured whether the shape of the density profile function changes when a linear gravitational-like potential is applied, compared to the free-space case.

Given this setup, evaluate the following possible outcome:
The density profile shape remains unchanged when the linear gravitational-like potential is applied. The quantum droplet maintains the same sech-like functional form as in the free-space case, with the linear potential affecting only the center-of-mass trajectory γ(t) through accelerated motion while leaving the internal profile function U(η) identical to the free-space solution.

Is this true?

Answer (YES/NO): YES